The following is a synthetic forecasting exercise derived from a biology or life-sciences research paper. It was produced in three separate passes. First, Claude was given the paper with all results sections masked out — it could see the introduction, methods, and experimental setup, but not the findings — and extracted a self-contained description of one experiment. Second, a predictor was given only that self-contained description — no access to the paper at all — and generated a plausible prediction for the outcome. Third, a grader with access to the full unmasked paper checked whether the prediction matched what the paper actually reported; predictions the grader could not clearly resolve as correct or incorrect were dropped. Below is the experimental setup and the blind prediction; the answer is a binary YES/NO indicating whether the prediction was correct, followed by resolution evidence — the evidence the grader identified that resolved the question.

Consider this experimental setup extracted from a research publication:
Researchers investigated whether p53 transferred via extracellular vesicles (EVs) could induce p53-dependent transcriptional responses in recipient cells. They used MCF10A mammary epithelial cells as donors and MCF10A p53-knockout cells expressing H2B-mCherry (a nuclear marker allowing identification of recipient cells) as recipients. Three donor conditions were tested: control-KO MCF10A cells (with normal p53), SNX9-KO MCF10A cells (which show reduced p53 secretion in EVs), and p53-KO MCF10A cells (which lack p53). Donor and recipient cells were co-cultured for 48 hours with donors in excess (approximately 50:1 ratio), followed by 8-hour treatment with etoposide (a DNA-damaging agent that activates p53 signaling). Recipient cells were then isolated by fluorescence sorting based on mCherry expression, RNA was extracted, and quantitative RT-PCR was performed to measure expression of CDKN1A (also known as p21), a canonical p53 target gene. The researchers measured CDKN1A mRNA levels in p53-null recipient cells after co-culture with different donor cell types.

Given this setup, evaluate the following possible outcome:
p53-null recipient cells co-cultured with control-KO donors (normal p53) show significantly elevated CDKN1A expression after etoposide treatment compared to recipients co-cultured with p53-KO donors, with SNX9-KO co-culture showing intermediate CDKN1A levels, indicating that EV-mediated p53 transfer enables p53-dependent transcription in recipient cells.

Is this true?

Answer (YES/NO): YES